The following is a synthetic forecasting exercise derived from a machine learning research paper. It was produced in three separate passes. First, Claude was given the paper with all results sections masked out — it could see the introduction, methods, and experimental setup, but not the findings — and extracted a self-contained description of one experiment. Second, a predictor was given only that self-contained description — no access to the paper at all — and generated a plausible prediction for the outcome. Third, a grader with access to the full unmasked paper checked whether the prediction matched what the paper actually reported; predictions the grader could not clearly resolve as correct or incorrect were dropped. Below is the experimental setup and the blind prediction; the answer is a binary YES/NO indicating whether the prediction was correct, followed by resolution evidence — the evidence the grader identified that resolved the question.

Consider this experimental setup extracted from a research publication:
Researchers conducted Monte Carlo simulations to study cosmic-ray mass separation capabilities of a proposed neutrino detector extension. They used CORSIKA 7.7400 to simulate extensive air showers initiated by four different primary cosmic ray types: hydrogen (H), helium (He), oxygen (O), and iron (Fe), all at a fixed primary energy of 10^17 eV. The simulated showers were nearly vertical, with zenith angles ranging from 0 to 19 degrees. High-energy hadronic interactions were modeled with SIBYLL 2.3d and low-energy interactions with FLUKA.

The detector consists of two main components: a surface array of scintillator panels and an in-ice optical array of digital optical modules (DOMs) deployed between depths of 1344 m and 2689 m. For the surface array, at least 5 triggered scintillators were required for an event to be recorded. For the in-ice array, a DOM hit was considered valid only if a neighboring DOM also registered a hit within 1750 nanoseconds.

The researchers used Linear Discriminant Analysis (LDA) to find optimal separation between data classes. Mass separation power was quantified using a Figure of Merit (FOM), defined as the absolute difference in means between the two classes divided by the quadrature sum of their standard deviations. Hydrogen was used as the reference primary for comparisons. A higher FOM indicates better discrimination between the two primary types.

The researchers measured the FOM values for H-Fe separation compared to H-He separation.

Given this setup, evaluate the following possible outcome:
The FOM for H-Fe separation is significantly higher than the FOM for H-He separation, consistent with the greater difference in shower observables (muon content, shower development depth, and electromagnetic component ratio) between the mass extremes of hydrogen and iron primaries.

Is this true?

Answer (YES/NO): YES